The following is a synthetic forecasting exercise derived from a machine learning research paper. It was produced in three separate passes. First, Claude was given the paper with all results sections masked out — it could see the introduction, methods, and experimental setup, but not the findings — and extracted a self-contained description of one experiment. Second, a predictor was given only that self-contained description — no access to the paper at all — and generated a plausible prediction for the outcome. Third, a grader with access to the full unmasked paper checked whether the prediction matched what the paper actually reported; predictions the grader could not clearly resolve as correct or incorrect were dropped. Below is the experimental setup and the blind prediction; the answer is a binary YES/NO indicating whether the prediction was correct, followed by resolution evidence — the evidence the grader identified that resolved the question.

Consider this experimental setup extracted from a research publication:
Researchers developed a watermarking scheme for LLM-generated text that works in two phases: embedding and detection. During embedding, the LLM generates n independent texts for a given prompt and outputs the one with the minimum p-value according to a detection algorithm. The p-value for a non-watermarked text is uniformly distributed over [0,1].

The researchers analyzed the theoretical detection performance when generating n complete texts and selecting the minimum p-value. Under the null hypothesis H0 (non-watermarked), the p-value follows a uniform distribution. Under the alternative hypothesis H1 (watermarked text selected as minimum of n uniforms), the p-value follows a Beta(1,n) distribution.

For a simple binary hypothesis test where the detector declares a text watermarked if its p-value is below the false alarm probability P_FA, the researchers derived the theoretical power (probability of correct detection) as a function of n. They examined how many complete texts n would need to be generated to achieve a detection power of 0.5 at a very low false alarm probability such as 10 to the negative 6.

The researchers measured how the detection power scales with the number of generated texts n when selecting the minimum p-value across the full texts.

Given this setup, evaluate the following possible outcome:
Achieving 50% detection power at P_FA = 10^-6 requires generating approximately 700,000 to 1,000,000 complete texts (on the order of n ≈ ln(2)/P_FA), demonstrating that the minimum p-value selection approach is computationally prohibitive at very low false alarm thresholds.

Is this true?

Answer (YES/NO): NO